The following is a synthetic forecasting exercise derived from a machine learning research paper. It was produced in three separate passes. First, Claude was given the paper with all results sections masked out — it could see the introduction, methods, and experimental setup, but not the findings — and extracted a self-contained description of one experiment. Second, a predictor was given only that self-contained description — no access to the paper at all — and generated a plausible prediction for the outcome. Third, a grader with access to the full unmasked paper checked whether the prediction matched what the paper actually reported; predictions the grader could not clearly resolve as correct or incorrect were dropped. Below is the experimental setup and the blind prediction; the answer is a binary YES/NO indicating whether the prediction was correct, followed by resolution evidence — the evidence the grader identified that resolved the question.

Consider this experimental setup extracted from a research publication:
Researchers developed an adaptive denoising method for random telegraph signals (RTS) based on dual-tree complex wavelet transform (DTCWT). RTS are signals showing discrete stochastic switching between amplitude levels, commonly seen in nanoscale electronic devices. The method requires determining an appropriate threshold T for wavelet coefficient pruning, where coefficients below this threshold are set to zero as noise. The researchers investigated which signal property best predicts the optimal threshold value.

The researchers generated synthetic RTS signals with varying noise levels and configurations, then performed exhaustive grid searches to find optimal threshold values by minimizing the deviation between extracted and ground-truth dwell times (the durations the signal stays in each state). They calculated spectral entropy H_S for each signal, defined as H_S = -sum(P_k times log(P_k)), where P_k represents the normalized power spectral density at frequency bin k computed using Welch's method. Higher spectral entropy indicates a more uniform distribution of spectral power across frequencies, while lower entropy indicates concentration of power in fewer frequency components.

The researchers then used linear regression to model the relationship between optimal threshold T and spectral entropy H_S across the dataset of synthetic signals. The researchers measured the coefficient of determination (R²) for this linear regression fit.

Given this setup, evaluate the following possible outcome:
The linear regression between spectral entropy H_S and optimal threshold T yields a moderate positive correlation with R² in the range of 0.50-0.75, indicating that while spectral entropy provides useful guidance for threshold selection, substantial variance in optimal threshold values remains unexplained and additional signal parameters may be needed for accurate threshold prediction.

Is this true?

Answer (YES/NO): NO